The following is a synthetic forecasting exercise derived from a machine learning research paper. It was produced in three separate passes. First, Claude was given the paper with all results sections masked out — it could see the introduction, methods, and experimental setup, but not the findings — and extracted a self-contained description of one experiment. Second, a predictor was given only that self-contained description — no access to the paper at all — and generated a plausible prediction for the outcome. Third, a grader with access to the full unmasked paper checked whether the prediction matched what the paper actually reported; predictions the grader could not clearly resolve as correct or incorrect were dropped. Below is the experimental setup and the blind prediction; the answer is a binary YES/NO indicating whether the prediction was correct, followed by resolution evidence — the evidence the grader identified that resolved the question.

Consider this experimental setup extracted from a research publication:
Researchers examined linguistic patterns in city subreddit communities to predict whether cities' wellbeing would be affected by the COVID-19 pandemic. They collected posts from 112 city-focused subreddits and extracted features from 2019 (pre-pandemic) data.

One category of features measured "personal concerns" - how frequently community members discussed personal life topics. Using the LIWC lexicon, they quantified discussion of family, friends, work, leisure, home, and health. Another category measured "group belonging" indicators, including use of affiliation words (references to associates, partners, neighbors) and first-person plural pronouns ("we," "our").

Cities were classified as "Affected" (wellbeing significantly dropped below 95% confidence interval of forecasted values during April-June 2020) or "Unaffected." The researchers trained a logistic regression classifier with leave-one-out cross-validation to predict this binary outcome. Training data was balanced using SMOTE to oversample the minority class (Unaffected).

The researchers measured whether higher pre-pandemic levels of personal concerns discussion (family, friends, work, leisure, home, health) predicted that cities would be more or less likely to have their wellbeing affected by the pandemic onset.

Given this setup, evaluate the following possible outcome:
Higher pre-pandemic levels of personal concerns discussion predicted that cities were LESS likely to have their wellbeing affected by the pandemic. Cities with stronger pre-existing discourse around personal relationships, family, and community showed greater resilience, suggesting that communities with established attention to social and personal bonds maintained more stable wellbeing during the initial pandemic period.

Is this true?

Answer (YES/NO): NO